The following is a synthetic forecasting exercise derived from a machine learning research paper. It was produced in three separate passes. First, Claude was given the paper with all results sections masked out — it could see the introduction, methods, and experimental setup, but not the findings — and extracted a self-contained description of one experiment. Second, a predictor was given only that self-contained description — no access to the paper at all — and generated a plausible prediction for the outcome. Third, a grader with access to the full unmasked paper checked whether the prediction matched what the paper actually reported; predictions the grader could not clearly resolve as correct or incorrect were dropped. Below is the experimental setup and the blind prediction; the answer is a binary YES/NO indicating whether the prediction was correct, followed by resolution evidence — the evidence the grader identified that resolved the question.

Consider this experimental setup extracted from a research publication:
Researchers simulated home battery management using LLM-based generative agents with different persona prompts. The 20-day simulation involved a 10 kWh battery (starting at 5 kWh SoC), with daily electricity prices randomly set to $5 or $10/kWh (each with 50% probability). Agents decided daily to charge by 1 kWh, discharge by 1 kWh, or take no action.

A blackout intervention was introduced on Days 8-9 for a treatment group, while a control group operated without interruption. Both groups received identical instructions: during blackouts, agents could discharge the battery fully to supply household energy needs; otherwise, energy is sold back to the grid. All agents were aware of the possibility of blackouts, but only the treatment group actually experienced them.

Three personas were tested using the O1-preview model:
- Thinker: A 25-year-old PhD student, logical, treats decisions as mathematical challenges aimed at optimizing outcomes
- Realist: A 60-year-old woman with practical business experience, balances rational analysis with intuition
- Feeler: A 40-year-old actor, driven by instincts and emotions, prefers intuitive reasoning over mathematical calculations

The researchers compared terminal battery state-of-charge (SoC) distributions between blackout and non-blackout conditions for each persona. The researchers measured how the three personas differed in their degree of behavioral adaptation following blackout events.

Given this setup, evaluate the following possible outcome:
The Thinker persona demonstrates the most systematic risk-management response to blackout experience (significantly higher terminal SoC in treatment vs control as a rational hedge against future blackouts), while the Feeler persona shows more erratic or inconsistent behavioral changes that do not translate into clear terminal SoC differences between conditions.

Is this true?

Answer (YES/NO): NO